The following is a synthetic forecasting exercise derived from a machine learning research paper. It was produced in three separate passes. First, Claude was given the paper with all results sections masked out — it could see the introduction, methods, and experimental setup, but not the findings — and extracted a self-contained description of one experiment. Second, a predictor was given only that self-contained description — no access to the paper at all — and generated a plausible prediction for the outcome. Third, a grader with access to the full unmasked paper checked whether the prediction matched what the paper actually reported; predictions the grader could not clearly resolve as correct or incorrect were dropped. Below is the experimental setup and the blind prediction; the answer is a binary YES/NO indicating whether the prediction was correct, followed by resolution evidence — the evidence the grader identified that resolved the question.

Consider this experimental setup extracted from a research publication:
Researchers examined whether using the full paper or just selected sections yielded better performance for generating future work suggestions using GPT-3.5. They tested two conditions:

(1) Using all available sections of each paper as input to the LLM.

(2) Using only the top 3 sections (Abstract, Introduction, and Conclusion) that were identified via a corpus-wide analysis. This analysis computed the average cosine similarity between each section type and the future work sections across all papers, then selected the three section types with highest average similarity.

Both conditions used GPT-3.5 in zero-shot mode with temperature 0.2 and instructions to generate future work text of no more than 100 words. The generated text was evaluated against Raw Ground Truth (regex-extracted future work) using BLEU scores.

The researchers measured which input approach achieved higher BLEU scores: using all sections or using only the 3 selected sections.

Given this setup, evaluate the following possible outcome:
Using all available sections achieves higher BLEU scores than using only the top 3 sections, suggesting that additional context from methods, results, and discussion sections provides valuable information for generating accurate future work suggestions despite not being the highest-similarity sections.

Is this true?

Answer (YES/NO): YES